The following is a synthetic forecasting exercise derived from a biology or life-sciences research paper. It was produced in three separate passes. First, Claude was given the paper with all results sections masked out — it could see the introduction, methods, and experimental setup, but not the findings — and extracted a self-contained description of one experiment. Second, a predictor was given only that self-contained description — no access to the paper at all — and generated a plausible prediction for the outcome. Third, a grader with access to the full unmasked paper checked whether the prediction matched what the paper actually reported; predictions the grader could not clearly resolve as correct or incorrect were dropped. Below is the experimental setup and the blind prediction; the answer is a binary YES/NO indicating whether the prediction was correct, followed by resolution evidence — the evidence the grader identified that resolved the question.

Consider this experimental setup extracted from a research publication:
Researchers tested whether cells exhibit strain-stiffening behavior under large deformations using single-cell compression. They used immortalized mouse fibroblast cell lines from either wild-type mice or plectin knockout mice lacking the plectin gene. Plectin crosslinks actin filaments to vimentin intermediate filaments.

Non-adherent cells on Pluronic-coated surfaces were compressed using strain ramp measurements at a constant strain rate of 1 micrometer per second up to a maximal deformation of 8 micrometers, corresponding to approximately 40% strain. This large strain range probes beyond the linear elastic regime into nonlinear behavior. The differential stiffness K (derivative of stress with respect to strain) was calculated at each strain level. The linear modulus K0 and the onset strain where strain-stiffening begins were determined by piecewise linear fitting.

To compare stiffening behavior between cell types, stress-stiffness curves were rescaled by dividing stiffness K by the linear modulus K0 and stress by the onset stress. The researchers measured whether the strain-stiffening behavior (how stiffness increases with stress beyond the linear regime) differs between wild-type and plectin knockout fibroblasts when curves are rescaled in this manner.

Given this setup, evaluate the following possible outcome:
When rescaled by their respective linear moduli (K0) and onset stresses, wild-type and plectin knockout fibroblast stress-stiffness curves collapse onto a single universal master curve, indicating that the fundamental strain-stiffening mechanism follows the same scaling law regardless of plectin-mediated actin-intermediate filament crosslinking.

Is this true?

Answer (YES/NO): YES